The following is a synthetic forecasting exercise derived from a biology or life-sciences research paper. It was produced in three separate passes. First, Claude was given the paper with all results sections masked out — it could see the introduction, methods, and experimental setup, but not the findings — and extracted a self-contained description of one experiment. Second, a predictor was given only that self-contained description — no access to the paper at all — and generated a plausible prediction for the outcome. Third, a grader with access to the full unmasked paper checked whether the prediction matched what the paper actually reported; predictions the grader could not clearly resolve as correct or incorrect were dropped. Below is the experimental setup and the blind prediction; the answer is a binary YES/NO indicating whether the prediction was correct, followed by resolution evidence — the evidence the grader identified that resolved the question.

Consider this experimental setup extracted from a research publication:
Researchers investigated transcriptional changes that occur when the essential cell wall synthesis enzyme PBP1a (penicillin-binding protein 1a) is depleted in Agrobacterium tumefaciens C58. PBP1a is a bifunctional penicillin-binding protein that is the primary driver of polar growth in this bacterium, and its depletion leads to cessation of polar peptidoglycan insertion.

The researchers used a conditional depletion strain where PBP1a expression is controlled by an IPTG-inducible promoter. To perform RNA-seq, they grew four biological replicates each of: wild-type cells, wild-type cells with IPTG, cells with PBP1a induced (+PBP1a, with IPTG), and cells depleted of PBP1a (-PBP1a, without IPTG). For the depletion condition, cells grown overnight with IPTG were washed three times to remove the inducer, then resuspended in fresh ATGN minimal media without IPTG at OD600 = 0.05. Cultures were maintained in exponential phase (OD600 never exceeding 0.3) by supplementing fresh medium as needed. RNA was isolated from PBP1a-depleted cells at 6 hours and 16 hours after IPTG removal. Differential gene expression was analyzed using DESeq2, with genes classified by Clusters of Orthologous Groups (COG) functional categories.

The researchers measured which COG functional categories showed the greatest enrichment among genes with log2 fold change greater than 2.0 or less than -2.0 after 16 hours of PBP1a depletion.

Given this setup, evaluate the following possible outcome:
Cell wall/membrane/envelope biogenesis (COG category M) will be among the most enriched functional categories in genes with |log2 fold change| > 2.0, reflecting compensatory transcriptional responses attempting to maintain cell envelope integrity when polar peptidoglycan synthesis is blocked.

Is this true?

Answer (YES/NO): YES